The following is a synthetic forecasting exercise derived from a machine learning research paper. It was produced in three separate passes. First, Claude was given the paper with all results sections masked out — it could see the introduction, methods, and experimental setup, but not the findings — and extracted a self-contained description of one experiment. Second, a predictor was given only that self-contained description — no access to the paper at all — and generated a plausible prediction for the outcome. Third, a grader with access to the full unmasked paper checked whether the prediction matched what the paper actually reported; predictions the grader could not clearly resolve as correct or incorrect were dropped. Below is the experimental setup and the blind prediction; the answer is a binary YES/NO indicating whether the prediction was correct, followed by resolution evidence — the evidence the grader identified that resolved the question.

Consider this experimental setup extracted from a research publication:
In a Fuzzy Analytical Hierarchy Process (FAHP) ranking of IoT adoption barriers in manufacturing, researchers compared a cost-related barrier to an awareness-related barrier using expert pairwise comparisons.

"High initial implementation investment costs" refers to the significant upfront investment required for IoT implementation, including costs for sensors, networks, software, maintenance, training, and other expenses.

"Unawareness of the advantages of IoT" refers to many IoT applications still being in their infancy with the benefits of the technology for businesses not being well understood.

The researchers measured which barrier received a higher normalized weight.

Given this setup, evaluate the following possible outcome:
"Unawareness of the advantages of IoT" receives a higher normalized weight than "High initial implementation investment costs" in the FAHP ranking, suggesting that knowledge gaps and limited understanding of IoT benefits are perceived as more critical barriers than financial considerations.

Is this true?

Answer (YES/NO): NO